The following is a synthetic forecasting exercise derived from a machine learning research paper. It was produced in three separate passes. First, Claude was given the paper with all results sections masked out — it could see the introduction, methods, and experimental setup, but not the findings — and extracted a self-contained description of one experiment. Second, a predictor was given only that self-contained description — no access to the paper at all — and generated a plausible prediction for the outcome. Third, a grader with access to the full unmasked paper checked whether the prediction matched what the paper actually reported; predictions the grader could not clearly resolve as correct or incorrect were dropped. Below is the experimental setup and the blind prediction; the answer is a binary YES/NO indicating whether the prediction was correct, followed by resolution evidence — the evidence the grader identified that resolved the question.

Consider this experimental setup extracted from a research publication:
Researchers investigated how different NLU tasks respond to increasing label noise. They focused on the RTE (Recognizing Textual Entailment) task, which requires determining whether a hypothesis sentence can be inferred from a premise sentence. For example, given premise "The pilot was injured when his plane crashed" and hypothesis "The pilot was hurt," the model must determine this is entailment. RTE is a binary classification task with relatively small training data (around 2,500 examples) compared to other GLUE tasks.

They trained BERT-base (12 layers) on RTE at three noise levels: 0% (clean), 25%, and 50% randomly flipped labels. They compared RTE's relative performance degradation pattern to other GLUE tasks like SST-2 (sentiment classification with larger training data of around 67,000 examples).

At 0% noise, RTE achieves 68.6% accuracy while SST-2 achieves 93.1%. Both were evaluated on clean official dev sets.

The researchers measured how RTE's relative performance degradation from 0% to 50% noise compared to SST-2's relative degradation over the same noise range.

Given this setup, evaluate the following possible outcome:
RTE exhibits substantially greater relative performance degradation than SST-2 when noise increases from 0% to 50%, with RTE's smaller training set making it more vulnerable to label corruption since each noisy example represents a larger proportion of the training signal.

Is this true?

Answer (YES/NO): NO